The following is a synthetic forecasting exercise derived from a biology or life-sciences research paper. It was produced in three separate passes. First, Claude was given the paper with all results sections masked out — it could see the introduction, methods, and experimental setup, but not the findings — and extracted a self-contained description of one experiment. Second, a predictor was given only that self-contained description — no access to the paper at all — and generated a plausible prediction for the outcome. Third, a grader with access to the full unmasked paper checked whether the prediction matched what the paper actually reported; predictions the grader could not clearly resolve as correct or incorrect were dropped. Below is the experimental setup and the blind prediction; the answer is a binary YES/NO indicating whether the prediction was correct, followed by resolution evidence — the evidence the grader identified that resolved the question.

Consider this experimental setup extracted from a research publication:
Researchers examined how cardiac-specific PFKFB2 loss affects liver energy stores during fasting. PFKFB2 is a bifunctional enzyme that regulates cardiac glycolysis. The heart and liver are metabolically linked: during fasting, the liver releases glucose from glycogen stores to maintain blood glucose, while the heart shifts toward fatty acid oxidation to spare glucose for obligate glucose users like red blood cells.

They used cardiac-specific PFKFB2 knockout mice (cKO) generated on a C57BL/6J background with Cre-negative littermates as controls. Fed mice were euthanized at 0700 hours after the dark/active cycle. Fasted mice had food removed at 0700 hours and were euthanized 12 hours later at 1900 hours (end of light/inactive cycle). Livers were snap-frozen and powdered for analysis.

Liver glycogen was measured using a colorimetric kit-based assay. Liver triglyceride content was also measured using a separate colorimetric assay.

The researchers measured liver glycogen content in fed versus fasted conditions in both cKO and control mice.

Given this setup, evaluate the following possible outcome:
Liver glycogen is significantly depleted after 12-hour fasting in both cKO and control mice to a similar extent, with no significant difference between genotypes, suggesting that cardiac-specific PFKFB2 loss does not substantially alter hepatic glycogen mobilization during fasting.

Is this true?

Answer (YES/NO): YES